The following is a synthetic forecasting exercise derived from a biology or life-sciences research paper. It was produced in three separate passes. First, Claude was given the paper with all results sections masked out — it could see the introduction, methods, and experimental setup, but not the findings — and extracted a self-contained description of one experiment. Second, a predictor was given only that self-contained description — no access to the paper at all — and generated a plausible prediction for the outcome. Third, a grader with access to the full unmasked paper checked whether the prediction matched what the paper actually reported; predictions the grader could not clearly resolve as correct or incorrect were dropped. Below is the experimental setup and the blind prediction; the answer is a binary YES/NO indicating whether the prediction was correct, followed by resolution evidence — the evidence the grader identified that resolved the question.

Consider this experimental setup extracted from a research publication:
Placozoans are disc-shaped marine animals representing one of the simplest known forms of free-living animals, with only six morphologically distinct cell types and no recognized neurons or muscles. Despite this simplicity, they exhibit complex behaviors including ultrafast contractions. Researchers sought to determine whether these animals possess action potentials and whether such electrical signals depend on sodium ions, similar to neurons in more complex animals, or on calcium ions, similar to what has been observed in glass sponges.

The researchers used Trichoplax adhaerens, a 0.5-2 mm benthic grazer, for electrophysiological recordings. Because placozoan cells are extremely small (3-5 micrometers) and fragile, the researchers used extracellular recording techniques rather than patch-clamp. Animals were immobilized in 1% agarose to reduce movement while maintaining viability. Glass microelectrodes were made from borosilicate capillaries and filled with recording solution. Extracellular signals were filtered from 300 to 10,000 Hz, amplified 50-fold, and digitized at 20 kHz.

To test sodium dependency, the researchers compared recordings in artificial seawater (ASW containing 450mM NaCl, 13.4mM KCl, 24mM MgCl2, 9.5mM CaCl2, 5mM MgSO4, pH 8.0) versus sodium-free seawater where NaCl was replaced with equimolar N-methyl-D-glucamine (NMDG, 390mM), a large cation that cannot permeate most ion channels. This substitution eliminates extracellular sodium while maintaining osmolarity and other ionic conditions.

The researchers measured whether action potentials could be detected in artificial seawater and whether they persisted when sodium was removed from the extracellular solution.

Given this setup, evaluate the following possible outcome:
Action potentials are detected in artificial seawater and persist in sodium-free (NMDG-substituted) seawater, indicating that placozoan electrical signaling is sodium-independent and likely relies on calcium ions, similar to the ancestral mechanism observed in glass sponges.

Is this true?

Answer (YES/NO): NO